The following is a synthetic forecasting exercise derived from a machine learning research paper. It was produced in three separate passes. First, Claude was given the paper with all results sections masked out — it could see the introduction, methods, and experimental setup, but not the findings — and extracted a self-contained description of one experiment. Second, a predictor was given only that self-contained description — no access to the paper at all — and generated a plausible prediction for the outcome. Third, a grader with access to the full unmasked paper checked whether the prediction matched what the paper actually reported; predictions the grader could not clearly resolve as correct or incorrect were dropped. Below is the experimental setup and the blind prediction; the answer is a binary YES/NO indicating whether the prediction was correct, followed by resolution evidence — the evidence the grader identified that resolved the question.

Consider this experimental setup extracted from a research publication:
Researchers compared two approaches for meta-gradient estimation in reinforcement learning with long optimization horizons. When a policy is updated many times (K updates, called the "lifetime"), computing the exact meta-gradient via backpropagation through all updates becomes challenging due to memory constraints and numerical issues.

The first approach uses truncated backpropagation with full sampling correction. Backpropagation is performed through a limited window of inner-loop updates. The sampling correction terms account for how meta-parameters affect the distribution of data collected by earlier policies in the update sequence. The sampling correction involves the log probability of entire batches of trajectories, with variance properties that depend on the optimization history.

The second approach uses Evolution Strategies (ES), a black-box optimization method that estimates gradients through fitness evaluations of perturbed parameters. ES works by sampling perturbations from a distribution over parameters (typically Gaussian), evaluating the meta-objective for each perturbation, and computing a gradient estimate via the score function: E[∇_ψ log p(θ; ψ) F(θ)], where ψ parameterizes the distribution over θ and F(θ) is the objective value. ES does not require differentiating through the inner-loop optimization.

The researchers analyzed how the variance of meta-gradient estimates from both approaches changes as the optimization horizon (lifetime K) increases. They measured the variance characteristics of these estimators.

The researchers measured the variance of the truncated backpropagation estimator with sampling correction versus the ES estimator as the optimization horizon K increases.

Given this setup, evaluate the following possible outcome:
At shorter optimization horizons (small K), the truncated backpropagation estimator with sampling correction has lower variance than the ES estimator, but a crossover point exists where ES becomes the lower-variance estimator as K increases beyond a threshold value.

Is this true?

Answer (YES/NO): YES